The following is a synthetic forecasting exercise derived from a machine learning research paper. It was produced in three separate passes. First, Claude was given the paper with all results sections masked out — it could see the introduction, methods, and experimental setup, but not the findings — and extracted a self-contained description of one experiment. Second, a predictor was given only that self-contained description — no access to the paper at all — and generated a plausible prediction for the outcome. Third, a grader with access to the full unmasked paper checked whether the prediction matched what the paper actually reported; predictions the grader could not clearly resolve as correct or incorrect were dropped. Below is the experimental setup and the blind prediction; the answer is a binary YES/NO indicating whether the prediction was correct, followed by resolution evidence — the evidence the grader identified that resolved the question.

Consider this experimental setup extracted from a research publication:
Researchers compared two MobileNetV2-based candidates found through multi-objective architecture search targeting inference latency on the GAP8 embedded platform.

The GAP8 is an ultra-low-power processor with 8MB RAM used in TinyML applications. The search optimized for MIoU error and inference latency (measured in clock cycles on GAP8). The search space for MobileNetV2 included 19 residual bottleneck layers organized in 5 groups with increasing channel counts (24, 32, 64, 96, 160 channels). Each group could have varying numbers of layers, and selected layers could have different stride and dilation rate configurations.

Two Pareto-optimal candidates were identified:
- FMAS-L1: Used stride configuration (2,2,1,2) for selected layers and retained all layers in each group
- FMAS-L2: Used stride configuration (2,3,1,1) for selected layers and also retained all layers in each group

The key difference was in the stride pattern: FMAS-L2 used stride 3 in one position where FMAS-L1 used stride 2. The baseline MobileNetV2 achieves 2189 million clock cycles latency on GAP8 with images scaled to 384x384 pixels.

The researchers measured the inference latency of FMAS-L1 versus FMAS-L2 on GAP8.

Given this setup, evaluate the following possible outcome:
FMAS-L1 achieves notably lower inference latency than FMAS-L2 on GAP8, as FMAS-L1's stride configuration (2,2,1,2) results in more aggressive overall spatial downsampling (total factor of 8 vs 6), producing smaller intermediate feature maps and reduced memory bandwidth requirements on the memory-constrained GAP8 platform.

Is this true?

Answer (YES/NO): NO